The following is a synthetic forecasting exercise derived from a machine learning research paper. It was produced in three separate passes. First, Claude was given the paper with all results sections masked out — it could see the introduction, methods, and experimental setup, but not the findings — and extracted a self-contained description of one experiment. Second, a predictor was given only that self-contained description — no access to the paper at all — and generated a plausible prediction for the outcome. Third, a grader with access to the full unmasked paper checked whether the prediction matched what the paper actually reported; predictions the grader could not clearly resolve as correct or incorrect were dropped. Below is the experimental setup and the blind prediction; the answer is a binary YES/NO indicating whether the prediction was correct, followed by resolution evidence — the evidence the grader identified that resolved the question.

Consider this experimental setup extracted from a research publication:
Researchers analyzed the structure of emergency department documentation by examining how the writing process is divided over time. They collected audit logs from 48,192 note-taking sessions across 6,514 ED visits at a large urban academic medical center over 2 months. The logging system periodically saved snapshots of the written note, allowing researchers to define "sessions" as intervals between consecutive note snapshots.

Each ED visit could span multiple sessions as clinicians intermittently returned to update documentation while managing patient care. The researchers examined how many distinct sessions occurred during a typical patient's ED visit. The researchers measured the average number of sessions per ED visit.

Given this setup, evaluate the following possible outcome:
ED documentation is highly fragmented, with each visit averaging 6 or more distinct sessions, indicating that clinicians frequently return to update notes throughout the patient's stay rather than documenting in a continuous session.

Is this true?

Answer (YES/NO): YES